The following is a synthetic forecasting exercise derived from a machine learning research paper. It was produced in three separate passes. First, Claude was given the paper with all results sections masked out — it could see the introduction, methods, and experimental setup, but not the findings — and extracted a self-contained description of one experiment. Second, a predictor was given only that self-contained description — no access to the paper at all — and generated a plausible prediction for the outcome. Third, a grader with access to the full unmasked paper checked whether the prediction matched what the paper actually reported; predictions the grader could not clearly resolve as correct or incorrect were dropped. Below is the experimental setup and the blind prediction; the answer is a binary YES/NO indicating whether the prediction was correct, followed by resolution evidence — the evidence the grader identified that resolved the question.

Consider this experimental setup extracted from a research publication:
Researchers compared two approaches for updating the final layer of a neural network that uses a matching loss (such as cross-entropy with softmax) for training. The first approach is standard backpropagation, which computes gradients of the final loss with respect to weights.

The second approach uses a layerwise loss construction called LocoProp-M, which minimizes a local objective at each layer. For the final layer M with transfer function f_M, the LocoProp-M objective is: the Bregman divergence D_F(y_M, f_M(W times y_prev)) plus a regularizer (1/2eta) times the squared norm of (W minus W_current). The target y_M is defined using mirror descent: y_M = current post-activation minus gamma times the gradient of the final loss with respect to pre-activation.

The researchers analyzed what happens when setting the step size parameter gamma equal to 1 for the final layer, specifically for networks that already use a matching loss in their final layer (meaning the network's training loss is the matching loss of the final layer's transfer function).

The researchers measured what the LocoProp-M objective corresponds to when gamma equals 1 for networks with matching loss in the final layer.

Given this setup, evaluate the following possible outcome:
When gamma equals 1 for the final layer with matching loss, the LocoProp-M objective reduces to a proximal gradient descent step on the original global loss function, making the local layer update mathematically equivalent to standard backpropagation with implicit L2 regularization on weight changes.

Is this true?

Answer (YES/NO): NO